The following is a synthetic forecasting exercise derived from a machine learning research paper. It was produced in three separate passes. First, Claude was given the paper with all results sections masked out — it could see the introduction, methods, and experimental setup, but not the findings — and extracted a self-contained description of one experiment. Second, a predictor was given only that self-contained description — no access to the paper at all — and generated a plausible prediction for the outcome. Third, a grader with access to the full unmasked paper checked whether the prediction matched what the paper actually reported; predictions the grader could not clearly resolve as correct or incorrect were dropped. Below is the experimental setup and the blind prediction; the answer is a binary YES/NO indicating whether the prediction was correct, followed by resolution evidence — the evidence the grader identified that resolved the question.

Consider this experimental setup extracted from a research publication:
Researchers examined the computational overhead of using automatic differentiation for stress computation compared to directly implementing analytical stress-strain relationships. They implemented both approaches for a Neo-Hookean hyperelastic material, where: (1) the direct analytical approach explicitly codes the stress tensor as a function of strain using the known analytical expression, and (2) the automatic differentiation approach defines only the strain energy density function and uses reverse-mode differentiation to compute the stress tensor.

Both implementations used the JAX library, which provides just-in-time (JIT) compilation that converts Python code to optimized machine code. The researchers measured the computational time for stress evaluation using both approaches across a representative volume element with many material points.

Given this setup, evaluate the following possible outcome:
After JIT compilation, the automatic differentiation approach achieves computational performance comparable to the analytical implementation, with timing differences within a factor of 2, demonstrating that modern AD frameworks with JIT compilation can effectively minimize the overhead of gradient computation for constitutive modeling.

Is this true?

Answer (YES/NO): YES